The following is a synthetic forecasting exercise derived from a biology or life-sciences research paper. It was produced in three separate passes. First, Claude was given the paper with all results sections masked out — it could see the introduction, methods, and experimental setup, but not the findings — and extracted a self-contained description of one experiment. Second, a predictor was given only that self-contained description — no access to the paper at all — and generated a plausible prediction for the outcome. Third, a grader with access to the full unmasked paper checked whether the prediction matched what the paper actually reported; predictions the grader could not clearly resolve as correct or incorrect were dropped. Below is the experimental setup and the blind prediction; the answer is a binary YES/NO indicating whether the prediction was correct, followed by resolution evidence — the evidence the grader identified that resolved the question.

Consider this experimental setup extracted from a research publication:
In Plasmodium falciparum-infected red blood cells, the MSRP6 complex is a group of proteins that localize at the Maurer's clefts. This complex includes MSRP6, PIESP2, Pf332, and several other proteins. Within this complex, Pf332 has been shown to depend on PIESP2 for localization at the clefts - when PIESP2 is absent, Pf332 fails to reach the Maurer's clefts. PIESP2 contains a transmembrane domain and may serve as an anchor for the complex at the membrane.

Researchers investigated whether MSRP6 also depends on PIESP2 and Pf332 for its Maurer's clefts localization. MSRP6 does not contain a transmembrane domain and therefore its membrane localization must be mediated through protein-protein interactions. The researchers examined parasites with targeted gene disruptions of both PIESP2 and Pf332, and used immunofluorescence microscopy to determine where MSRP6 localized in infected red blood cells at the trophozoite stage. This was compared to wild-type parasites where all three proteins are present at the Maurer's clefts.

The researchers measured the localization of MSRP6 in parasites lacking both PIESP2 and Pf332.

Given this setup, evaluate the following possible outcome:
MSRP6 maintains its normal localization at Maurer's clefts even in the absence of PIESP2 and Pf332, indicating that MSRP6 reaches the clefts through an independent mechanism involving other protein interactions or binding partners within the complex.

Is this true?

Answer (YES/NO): YES